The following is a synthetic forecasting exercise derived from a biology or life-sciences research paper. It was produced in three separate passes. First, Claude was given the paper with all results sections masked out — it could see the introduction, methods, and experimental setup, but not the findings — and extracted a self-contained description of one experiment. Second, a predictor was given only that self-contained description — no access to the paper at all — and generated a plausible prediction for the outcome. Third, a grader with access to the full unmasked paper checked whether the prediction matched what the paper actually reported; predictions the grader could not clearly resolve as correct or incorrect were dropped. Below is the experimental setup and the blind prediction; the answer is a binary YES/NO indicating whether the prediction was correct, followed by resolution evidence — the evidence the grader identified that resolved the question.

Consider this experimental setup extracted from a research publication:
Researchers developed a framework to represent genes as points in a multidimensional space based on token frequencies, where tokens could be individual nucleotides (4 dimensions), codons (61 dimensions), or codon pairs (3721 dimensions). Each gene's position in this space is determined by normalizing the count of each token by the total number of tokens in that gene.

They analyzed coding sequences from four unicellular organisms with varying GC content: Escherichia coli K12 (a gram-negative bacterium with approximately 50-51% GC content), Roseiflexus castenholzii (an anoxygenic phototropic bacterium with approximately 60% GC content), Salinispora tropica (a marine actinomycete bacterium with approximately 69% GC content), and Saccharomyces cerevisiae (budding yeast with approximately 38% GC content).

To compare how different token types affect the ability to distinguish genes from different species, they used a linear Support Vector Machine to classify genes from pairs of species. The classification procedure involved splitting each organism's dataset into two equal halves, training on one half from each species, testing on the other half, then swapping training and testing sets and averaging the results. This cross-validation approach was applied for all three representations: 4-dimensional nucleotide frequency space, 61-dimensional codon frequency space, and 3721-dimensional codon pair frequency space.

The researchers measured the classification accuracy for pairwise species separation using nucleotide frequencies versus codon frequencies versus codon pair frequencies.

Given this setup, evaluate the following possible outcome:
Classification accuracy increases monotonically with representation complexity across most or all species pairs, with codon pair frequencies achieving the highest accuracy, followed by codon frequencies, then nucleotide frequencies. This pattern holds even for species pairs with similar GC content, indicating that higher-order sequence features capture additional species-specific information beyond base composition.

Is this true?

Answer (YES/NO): YES